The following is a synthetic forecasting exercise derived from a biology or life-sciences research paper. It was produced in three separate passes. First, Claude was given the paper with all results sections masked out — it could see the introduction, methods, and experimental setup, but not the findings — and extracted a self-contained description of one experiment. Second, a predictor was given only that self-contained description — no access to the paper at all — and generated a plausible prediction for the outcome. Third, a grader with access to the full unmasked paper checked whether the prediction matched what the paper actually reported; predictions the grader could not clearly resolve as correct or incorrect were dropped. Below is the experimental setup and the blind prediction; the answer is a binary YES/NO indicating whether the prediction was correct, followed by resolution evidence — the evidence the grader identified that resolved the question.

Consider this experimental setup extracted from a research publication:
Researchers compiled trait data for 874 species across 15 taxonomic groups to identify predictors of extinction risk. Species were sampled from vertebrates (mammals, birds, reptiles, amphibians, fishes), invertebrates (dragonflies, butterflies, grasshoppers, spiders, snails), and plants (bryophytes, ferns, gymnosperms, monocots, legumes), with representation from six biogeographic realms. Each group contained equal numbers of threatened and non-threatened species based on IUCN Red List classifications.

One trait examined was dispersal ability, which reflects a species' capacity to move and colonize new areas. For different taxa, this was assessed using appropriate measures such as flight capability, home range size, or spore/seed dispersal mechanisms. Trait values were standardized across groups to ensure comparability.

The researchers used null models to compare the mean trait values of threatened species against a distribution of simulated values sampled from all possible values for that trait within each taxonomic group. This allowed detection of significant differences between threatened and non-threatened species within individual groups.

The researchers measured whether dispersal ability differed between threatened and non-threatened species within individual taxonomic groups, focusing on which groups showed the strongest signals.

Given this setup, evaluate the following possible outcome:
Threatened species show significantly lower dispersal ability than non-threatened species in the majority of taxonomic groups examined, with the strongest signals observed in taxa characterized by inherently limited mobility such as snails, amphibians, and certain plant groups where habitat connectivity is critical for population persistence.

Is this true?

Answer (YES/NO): NO